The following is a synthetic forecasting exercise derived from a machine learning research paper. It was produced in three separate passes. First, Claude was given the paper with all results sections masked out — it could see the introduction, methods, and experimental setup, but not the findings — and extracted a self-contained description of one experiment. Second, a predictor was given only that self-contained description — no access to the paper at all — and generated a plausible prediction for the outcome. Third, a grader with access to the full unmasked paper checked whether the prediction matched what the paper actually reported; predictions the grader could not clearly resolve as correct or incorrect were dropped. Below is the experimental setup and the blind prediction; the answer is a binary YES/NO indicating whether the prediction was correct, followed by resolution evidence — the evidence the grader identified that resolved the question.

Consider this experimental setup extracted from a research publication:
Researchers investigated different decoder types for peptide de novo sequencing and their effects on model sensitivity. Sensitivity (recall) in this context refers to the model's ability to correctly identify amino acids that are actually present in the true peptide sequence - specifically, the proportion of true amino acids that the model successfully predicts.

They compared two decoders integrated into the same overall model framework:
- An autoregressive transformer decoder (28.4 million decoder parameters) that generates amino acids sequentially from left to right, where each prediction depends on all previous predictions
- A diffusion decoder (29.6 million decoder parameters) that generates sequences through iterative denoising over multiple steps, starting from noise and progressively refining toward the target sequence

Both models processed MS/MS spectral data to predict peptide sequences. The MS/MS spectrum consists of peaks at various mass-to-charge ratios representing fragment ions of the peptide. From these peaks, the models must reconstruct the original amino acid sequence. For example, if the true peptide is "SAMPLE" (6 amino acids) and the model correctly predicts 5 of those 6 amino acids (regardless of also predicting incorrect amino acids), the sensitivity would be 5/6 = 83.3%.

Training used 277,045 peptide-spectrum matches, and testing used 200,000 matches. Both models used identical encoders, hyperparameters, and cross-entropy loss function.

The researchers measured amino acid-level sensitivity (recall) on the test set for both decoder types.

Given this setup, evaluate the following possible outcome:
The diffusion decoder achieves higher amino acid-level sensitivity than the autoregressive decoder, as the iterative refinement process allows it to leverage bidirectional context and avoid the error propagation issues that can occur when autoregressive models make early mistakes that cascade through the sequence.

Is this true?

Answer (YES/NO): NO